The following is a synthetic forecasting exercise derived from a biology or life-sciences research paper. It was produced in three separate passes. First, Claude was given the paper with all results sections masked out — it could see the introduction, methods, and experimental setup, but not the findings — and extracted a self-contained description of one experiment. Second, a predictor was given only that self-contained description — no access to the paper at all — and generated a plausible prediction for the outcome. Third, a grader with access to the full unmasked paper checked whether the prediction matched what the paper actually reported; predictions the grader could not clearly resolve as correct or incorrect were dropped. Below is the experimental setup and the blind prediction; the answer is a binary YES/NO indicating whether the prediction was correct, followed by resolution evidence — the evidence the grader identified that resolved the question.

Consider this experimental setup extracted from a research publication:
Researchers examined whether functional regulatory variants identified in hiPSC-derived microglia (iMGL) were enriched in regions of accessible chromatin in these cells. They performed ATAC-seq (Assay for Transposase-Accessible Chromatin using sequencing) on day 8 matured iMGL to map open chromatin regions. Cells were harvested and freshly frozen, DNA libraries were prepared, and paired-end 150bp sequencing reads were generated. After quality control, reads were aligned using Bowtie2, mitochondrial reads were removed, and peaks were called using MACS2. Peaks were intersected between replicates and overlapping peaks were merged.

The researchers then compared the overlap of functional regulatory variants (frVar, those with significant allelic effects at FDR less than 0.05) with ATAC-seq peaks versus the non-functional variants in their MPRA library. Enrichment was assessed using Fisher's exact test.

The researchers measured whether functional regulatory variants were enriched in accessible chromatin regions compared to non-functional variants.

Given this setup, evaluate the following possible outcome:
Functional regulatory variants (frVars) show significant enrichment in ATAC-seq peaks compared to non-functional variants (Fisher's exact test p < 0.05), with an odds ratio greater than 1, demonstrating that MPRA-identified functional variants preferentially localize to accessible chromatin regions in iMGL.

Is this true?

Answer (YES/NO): NO